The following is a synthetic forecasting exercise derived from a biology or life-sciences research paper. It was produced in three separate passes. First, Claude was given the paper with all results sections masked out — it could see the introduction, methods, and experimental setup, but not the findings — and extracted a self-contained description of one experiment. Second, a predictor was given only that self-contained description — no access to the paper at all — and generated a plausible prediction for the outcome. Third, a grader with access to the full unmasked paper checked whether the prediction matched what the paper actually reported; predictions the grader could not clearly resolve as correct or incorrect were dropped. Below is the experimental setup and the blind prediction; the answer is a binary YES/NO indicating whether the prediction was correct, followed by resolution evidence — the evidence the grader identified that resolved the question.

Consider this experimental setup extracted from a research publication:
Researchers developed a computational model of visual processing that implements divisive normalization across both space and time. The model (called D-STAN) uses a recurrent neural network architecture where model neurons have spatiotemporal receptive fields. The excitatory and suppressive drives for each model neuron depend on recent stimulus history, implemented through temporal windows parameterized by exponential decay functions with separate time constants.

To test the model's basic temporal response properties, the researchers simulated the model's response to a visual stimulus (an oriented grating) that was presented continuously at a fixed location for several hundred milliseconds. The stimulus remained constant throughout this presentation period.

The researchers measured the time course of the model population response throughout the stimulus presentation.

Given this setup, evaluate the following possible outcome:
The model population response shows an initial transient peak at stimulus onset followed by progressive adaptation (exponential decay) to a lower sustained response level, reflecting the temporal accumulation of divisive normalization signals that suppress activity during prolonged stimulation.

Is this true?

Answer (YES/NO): YES